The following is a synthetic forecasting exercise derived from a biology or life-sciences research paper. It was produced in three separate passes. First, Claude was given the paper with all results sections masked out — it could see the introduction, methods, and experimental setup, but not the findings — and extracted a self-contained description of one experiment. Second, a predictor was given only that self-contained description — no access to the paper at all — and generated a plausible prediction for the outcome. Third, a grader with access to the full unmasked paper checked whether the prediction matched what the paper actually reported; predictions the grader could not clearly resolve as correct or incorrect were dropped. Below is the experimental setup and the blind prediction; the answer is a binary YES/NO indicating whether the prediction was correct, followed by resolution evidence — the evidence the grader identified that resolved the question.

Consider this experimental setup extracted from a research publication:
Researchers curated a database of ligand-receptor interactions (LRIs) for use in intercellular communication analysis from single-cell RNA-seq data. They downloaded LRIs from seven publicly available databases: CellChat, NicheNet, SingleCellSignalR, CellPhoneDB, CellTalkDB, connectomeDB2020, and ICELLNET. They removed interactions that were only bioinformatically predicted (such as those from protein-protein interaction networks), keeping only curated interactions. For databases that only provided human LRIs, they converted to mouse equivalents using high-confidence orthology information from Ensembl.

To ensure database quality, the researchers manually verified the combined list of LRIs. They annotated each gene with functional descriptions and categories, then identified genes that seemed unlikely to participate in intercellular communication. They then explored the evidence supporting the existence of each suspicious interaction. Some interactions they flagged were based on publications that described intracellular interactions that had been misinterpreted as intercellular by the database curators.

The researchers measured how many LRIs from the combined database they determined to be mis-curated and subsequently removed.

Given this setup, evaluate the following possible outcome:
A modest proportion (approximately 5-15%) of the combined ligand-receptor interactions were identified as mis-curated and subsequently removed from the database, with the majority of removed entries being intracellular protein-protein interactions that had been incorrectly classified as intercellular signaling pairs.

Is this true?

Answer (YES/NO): NO